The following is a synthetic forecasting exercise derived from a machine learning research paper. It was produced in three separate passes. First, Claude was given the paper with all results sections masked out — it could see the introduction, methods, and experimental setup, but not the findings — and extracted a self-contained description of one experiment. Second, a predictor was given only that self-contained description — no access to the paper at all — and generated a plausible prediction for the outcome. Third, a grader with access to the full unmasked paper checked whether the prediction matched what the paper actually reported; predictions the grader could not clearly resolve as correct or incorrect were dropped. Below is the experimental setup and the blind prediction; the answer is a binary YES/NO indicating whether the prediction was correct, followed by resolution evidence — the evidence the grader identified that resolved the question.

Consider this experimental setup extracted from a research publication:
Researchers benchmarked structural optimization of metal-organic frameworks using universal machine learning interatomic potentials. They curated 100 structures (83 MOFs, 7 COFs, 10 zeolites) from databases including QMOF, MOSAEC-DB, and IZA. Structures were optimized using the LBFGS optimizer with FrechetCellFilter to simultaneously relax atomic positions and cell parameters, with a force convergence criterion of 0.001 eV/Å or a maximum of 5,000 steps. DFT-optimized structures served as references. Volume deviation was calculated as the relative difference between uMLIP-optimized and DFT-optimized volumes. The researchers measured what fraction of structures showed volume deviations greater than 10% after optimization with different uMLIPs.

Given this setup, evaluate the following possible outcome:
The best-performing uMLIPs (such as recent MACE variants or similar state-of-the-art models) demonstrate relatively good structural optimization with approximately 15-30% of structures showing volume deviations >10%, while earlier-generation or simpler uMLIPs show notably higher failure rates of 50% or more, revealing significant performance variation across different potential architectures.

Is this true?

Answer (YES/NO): NO